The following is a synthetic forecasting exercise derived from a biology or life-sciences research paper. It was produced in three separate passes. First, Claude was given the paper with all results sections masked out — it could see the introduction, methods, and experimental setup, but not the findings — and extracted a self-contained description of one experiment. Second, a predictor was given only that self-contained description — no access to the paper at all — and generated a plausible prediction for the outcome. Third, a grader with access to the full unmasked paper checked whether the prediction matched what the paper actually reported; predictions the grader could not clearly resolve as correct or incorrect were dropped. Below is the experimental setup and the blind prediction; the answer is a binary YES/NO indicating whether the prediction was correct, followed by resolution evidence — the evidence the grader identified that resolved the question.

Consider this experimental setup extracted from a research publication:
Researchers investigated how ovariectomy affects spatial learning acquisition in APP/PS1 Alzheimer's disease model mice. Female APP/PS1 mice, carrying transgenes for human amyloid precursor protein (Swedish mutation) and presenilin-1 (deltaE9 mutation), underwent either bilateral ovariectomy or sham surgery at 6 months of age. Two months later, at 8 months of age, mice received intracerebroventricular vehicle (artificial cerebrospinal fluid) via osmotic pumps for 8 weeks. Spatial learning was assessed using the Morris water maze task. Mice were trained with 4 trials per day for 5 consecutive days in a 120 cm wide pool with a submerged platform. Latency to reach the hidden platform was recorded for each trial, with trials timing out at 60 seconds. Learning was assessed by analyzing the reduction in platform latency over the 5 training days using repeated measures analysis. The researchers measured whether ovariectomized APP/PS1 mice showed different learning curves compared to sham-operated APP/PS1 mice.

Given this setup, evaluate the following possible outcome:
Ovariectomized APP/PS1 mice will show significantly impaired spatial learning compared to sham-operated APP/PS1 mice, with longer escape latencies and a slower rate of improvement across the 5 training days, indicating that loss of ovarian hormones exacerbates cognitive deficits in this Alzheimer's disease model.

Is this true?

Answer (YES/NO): NO